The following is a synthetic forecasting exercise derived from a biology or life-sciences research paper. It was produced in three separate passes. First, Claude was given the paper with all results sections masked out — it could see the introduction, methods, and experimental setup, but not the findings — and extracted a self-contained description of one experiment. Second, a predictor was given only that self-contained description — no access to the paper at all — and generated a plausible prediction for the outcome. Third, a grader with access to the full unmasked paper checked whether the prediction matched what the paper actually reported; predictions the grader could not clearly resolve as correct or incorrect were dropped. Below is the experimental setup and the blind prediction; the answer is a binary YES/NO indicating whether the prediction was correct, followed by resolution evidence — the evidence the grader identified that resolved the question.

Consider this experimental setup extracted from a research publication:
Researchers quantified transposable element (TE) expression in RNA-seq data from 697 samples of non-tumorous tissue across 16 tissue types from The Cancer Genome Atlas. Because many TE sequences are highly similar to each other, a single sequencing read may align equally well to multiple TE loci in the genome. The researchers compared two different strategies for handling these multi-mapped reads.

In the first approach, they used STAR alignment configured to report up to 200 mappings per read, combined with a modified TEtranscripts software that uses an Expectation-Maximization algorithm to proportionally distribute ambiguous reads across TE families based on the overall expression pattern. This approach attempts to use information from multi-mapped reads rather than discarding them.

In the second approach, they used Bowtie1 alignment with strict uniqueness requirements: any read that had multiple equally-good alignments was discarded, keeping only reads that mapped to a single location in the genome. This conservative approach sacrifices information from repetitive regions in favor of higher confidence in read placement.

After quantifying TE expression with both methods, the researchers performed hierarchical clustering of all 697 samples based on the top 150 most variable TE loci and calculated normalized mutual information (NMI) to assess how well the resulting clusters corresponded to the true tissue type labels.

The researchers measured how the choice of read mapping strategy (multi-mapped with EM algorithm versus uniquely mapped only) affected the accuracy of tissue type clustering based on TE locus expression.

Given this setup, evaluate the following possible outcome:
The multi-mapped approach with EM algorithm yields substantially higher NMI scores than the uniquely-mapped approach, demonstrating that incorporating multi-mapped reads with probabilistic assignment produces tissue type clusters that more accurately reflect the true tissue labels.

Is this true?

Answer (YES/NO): NO